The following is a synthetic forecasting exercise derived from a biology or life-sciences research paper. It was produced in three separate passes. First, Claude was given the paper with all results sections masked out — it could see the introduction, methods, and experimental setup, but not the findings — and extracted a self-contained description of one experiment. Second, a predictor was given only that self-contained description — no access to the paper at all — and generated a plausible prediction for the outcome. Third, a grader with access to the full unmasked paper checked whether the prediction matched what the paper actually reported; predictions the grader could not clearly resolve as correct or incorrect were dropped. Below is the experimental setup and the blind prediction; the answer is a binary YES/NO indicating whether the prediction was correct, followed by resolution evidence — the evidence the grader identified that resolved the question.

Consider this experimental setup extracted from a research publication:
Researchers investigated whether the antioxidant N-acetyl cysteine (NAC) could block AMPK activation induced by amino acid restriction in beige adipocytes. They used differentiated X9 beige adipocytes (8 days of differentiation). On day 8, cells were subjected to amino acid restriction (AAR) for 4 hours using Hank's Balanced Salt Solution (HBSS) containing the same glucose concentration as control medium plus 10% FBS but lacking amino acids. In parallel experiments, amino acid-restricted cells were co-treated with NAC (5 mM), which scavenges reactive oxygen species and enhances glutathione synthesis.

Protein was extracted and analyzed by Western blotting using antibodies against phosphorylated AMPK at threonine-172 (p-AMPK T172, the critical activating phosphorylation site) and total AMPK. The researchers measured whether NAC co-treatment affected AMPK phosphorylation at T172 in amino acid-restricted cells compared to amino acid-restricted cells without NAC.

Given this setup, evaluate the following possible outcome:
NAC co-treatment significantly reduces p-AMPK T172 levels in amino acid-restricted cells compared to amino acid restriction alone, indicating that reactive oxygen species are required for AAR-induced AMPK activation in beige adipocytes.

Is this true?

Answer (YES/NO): YES